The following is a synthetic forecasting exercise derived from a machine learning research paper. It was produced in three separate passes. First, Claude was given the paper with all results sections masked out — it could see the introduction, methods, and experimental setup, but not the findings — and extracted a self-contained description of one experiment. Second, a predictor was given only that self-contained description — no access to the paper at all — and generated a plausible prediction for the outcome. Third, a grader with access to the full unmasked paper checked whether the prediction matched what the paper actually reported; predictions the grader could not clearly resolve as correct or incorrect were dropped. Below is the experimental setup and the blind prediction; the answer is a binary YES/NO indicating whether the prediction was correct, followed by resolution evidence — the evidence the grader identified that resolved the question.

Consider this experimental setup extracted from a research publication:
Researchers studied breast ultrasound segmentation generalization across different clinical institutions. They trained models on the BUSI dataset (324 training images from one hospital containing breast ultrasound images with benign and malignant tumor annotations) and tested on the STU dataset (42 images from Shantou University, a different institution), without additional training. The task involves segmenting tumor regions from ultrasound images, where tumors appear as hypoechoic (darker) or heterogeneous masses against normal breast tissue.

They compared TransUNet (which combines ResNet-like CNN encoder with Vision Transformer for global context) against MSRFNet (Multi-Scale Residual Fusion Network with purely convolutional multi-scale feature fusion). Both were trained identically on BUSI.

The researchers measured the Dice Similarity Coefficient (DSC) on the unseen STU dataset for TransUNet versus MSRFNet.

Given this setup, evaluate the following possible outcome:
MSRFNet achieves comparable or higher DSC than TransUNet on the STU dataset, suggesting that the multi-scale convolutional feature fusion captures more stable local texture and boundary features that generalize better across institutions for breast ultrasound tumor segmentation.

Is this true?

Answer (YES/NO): YES